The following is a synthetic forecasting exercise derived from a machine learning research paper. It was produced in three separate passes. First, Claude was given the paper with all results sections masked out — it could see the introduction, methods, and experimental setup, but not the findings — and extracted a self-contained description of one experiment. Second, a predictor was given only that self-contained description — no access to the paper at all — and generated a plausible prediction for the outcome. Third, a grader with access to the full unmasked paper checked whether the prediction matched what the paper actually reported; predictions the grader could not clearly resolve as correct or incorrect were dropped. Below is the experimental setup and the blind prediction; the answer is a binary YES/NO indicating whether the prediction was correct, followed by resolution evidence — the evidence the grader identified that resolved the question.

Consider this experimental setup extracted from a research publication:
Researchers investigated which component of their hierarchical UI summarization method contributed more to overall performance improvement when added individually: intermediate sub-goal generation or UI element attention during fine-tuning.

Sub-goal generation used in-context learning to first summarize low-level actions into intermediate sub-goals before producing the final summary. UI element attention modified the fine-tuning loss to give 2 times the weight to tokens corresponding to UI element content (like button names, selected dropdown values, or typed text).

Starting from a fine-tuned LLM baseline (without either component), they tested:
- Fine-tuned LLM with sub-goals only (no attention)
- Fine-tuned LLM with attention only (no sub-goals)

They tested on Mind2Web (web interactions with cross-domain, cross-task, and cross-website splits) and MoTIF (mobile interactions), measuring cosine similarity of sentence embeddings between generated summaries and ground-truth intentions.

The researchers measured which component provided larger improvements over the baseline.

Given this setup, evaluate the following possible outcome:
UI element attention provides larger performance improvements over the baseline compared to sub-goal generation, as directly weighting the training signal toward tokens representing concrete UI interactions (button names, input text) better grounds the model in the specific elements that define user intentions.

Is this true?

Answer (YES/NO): NO